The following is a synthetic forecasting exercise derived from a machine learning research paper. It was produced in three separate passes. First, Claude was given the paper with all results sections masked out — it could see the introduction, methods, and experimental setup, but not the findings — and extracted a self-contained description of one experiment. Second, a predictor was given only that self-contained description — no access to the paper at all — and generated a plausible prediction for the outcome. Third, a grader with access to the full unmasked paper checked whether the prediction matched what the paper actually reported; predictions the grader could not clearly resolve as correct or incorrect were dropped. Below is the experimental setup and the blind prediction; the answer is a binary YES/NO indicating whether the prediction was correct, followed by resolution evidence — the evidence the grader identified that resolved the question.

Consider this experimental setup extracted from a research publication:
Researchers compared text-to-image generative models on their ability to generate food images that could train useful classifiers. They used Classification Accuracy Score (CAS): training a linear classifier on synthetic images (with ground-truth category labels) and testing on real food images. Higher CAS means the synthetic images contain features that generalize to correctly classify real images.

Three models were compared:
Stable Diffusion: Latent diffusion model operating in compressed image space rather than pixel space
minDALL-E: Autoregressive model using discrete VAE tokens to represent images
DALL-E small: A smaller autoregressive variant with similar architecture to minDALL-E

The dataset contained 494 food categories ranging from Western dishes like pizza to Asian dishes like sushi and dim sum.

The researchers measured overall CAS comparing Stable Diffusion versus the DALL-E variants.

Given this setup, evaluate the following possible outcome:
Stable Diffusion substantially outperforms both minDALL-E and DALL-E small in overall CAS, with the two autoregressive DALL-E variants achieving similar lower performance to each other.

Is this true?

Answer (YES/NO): NO